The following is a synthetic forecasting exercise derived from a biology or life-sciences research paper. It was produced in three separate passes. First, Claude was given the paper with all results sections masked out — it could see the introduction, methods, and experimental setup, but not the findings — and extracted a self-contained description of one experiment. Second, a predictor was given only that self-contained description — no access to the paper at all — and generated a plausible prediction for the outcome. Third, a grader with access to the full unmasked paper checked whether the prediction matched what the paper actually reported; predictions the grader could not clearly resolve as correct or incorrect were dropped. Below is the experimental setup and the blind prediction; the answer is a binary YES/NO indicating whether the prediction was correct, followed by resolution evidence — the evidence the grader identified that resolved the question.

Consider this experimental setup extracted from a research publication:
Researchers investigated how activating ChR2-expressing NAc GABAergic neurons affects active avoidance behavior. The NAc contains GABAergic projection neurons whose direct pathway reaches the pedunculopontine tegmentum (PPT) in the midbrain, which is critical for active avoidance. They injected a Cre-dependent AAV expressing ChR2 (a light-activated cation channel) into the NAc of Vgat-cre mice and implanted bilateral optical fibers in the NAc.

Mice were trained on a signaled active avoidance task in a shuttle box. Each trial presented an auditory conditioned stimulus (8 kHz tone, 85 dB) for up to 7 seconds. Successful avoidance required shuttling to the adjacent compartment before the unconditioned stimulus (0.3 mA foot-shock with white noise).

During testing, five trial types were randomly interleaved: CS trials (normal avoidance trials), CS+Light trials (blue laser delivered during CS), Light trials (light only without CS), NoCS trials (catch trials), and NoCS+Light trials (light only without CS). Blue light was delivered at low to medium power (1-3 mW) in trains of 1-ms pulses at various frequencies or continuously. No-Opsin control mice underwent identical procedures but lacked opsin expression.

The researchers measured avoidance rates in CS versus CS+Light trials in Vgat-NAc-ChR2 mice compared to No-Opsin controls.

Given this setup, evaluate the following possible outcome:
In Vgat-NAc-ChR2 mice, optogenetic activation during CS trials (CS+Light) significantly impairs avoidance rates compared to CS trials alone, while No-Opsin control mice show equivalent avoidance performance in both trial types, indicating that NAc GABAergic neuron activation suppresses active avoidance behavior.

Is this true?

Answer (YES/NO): YES